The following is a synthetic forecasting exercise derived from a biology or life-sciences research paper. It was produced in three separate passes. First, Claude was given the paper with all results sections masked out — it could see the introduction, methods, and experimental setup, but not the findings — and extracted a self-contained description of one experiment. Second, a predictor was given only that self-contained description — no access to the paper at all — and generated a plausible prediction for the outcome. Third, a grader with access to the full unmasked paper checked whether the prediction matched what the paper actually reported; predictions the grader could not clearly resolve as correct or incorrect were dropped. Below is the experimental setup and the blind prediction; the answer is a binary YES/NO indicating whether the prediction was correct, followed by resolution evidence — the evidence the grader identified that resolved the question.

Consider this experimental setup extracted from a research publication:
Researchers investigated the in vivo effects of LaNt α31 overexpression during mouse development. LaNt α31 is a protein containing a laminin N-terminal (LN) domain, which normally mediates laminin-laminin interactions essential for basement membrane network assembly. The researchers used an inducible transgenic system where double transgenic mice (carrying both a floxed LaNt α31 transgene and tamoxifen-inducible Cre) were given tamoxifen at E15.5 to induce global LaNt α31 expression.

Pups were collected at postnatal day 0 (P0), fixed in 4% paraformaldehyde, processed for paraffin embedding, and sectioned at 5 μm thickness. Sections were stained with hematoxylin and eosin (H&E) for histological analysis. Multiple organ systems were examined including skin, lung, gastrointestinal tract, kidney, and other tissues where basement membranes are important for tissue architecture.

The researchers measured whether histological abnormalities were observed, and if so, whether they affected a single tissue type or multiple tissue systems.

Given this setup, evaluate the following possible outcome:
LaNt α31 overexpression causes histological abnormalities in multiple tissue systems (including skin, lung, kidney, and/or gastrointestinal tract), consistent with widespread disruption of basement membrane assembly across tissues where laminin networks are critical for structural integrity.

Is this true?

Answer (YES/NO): YES